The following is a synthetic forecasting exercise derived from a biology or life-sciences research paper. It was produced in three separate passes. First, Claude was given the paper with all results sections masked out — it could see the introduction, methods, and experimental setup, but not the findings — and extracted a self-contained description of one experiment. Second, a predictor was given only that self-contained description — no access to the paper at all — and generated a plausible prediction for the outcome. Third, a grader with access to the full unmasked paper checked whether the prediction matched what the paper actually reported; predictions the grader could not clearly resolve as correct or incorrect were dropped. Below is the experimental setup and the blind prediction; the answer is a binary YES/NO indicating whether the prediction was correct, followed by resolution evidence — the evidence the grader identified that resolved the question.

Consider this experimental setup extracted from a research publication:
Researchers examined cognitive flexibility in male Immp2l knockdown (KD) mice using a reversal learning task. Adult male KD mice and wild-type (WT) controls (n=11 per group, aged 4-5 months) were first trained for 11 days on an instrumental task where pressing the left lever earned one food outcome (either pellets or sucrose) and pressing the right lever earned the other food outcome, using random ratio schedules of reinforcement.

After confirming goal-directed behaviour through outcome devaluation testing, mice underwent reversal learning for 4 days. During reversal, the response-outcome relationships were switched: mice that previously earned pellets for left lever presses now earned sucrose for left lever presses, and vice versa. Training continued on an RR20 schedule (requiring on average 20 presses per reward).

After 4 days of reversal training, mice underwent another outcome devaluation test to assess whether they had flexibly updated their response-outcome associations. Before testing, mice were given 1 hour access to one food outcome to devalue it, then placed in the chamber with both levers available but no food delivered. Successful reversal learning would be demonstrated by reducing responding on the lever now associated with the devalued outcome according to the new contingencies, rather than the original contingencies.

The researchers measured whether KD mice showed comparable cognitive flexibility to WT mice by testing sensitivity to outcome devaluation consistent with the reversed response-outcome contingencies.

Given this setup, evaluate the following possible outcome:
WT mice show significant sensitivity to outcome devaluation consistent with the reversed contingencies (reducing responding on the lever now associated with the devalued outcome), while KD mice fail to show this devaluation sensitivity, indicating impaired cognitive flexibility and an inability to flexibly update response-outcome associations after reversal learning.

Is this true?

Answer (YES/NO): NO